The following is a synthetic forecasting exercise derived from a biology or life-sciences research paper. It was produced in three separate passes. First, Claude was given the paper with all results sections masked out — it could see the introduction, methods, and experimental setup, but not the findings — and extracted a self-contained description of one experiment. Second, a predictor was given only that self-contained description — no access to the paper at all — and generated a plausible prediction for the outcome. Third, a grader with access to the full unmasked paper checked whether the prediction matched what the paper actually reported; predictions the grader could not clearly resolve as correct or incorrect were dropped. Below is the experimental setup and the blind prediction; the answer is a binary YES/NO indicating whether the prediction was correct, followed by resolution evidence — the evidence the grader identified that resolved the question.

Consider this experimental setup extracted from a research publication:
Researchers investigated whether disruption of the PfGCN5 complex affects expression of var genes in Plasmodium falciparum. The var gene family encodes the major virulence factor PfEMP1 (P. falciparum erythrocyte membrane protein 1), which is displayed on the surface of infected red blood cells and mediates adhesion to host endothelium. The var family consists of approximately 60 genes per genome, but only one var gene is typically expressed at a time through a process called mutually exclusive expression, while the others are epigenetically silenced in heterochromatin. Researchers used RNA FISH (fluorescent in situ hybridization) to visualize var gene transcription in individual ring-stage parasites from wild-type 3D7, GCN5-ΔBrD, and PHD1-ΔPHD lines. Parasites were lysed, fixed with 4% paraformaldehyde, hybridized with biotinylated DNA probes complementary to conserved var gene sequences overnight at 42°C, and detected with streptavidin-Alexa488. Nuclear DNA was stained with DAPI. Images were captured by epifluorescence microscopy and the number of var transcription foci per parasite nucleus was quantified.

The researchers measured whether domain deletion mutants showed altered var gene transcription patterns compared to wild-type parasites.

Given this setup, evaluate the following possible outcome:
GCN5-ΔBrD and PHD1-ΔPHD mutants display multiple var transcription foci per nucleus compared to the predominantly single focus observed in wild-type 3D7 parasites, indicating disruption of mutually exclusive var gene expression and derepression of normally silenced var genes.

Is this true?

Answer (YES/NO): YES